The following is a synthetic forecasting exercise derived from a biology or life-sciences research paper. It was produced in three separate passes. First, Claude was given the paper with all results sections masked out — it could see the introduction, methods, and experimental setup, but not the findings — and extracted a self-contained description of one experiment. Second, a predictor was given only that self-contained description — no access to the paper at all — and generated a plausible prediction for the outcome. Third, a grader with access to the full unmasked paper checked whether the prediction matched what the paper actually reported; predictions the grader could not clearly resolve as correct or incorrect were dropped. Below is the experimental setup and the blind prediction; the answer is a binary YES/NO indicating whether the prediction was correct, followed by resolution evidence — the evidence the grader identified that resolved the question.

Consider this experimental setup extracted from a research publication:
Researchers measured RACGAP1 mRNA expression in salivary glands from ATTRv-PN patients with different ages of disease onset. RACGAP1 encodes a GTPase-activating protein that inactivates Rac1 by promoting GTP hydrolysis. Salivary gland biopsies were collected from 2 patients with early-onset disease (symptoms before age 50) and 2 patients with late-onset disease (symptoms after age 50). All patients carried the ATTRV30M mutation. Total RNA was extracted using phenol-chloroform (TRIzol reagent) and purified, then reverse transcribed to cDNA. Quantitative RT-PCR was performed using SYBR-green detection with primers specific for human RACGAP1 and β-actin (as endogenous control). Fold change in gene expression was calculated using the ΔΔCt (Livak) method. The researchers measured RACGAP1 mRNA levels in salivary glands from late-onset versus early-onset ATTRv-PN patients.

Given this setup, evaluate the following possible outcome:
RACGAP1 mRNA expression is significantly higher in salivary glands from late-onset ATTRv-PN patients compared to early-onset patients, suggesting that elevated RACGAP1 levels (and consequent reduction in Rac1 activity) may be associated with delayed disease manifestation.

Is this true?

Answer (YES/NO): YES